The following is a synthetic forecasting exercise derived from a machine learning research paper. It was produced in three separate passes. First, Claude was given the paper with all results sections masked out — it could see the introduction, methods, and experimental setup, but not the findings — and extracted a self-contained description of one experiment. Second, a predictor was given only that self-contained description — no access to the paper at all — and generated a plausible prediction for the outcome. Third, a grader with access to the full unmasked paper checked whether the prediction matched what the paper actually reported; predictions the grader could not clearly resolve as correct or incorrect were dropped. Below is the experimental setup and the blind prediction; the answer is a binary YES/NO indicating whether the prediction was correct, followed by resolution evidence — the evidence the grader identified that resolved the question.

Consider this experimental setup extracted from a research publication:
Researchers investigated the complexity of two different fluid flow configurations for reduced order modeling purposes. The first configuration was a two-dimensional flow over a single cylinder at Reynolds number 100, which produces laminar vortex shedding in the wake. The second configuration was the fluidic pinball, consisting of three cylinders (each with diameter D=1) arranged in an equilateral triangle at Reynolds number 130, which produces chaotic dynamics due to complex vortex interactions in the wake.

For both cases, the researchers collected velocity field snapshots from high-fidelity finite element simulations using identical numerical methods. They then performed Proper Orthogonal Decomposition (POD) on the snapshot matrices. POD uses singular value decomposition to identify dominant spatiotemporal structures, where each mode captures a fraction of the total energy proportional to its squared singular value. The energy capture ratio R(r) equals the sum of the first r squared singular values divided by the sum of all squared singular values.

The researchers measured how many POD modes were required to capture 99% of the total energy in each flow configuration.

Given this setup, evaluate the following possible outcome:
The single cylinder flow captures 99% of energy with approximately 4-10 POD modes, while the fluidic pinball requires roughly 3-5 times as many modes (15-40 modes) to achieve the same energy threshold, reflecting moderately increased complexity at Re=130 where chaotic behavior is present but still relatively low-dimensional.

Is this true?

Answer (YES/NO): NO